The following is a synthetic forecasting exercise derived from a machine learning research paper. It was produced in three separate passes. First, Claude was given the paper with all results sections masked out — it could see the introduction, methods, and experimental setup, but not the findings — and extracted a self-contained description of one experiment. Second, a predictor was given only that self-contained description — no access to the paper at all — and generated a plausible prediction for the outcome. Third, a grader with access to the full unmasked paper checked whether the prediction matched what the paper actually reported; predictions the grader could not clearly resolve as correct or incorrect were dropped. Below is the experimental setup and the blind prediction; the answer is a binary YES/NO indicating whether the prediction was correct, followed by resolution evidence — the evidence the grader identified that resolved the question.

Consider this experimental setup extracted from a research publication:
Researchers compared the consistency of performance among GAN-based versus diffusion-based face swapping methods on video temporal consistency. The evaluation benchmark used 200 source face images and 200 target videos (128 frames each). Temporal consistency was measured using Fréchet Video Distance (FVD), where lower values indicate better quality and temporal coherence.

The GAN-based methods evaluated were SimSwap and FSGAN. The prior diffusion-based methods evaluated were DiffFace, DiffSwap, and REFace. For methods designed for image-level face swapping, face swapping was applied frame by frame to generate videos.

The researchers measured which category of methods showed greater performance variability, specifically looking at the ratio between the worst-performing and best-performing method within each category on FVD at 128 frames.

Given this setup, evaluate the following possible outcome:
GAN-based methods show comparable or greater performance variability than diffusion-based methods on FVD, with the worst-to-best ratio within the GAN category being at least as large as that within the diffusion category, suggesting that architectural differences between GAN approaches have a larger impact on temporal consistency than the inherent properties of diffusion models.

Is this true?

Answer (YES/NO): NO